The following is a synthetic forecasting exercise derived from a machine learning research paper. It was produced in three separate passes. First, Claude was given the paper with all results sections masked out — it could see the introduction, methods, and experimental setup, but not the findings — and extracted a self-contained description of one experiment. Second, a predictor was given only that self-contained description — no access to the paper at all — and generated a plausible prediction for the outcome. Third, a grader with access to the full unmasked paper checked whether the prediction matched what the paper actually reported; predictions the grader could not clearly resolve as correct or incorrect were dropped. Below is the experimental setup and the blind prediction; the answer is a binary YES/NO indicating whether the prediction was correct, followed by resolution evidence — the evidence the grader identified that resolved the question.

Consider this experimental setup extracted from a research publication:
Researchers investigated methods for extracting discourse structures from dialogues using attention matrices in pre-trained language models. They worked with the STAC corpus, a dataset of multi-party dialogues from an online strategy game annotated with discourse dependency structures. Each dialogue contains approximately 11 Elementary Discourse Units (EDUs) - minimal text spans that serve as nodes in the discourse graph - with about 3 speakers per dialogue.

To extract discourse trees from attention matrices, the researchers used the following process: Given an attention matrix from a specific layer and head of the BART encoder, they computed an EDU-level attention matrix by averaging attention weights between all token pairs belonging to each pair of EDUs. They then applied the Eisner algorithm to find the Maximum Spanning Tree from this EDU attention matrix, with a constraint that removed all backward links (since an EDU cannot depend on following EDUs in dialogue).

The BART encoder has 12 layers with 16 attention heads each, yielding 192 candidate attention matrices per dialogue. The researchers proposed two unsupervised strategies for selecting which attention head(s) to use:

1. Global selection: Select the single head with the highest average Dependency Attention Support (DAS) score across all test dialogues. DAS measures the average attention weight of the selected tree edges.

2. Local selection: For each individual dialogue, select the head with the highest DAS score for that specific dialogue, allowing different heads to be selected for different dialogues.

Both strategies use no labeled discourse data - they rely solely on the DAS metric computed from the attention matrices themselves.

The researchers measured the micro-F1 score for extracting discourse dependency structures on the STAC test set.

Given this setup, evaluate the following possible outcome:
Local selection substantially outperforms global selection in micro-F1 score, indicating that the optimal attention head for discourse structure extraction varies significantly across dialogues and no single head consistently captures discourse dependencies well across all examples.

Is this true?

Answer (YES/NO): NO